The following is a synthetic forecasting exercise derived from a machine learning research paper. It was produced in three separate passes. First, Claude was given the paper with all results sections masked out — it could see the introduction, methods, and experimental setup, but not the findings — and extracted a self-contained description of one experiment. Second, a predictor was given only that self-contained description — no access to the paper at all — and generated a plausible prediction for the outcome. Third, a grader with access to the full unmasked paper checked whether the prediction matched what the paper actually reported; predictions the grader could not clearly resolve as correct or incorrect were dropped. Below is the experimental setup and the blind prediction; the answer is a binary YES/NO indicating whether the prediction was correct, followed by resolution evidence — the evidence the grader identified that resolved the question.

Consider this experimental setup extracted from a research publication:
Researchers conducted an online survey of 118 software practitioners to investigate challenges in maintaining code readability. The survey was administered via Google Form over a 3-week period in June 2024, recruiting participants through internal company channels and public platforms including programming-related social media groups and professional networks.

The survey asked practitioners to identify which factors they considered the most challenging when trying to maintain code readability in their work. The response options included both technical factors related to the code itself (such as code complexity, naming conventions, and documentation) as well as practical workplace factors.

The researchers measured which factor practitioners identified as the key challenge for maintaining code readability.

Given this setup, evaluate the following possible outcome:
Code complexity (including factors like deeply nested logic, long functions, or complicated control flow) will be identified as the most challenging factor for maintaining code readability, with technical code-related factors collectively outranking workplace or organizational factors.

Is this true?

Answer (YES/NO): NO